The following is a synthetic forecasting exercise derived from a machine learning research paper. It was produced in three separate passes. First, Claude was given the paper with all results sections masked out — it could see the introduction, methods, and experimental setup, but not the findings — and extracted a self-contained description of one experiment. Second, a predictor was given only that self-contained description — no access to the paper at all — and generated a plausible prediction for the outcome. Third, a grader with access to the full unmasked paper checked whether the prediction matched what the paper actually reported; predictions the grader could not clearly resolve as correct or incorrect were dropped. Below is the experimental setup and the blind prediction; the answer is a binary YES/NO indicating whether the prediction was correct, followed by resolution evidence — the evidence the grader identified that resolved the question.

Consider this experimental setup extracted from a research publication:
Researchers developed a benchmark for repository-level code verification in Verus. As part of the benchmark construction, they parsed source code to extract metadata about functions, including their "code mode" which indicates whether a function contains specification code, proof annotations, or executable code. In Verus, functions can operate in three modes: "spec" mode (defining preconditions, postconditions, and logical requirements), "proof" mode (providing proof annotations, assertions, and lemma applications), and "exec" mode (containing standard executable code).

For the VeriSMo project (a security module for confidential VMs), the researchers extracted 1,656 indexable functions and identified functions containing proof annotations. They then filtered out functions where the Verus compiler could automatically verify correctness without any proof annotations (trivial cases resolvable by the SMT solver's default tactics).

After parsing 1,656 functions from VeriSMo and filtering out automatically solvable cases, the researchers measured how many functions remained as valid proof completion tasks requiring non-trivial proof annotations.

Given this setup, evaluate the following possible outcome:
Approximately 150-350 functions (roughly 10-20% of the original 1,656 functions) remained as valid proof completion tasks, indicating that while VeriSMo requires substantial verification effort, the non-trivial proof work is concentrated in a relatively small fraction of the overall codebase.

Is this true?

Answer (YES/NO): NO